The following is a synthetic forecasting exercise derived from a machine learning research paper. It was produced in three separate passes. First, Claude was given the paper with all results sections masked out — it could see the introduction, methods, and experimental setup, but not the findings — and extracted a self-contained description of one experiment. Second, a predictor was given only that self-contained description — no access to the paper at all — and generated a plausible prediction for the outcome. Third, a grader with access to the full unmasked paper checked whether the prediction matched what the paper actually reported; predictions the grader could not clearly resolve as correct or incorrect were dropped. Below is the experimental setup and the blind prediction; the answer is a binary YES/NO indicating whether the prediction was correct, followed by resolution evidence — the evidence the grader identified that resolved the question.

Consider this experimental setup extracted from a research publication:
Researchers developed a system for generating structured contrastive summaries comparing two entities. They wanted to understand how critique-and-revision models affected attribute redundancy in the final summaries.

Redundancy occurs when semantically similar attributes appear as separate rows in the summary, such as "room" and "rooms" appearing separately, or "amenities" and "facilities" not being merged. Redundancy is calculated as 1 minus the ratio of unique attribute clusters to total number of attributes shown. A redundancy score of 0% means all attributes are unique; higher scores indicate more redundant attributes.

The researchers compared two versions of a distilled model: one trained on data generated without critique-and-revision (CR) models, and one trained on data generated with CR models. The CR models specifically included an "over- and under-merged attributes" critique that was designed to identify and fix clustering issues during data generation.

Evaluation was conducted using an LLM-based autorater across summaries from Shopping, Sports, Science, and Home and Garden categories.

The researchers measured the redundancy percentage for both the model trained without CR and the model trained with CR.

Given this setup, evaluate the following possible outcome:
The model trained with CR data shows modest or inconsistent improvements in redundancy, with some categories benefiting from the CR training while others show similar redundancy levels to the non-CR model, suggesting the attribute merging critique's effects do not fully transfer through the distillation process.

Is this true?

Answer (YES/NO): NO